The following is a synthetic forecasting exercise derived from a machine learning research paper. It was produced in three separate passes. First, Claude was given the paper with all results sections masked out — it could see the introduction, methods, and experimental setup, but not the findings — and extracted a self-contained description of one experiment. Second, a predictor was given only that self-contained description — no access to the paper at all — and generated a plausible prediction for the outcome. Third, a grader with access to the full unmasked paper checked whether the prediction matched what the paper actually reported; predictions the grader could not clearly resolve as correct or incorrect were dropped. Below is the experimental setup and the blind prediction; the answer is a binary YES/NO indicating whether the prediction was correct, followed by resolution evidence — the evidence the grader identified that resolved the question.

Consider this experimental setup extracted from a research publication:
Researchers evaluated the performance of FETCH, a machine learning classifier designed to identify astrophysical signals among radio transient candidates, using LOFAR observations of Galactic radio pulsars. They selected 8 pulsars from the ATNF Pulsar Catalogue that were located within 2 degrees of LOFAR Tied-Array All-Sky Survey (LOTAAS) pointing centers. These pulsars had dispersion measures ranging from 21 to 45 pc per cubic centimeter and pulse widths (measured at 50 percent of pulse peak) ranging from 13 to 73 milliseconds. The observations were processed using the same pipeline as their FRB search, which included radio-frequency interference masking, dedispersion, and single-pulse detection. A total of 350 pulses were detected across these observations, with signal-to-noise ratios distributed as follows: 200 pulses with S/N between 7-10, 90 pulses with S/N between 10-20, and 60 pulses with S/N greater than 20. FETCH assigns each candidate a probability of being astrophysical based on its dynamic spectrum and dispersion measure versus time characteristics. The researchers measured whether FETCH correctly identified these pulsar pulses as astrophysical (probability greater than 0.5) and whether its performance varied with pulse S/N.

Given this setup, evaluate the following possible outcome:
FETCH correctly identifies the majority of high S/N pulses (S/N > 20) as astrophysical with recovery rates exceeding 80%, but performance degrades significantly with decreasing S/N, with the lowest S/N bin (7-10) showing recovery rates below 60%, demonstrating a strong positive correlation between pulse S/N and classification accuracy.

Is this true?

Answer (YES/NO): NO